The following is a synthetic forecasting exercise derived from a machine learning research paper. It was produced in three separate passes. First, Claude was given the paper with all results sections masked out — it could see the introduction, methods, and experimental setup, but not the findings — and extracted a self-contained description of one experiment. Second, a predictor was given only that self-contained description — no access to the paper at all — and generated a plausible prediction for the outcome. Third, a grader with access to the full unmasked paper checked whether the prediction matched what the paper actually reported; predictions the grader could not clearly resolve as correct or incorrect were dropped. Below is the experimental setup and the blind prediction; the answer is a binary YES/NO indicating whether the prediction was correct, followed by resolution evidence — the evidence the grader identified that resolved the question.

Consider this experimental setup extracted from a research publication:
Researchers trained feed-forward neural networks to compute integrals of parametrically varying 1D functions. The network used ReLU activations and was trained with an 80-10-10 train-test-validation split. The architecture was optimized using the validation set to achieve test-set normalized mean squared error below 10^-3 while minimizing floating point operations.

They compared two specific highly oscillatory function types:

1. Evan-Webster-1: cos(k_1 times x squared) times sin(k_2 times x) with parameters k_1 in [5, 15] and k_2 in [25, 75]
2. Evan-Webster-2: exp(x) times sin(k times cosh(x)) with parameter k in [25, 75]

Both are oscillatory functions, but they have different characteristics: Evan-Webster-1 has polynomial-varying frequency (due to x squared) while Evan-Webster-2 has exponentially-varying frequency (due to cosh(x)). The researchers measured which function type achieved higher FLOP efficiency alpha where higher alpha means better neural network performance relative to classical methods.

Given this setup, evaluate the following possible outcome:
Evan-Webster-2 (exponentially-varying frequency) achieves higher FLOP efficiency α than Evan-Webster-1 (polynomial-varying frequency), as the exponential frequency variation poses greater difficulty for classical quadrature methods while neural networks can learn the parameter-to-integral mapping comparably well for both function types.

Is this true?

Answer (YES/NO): YES